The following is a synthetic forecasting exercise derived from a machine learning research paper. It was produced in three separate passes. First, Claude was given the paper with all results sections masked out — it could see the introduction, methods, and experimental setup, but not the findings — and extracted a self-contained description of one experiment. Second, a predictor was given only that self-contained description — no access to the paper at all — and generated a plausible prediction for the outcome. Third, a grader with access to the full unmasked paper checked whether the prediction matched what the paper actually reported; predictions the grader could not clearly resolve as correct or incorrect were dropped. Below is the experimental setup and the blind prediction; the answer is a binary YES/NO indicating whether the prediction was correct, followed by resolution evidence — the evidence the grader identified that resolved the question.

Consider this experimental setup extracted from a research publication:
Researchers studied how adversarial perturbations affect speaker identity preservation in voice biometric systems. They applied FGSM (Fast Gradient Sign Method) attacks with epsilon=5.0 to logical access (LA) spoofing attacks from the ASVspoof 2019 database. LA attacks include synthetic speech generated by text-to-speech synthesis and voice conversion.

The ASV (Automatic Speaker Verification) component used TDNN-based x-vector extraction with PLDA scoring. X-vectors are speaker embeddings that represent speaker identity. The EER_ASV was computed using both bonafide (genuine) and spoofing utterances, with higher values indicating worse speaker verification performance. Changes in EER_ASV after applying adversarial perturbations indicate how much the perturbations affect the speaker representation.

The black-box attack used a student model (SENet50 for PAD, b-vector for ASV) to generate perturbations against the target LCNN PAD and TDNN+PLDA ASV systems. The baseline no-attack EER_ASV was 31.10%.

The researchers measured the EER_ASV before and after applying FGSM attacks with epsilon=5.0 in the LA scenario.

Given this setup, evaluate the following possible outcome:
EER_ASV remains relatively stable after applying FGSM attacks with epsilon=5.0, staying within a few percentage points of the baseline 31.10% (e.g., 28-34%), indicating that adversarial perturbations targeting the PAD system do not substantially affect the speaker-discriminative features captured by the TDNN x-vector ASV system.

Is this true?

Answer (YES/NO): NO